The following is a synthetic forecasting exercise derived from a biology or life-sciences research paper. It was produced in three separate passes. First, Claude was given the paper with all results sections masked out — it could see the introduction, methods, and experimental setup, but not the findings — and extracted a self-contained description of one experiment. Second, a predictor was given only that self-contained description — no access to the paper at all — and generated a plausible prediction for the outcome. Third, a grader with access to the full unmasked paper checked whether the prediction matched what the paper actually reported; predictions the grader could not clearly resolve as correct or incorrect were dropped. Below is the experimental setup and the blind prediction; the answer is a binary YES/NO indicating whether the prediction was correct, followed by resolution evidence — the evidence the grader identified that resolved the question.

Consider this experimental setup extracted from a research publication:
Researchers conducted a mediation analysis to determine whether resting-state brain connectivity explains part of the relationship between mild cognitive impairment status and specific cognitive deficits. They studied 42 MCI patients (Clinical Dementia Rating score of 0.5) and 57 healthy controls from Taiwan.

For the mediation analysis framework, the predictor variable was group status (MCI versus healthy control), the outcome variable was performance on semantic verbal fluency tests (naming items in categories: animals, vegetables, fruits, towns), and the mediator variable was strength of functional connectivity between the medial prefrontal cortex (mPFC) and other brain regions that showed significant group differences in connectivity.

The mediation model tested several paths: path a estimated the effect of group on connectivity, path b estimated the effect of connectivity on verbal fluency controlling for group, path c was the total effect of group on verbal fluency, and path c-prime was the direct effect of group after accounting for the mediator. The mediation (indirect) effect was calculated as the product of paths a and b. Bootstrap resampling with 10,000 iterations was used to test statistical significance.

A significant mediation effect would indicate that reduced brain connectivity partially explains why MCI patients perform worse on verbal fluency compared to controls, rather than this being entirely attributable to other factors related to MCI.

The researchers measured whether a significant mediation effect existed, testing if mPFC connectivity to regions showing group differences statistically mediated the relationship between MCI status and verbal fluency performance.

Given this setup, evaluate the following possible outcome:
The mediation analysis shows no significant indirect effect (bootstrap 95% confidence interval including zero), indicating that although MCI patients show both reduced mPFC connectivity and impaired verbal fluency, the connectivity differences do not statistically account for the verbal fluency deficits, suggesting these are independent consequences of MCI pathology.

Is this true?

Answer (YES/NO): NO